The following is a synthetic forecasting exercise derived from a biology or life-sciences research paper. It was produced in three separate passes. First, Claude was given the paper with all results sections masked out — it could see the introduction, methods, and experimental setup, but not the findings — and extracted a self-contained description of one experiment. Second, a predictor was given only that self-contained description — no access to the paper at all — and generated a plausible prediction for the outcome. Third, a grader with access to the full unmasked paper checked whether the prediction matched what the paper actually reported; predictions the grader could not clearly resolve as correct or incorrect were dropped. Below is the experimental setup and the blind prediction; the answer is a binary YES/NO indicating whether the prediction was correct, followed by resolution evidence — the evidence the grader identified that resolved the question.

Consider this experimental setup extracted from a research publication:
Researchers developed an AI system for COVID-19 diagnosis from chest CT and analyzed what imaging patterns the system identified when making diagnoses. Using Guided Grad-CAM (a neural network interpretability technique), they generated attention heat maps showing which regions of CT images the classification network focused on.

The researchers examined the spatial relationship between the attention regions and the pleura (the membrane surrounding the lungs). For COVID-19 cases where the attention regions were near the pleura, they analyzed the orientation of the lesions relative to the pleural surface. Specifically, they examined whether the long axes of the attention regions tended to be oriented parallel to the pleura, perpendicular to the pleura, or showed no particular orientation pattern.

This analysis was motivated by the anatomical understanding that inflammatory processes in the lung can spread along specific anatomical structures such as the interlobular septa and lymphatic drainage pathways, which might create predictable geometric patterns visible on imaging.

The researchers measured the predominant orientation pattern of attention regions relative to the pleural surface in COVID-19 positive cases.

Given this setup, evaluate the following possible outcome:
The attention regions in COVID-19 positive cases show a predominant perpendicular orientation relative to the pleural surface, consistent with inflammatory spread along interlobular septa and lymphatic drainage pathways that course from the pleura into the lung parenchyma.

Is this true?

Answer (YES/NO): NO